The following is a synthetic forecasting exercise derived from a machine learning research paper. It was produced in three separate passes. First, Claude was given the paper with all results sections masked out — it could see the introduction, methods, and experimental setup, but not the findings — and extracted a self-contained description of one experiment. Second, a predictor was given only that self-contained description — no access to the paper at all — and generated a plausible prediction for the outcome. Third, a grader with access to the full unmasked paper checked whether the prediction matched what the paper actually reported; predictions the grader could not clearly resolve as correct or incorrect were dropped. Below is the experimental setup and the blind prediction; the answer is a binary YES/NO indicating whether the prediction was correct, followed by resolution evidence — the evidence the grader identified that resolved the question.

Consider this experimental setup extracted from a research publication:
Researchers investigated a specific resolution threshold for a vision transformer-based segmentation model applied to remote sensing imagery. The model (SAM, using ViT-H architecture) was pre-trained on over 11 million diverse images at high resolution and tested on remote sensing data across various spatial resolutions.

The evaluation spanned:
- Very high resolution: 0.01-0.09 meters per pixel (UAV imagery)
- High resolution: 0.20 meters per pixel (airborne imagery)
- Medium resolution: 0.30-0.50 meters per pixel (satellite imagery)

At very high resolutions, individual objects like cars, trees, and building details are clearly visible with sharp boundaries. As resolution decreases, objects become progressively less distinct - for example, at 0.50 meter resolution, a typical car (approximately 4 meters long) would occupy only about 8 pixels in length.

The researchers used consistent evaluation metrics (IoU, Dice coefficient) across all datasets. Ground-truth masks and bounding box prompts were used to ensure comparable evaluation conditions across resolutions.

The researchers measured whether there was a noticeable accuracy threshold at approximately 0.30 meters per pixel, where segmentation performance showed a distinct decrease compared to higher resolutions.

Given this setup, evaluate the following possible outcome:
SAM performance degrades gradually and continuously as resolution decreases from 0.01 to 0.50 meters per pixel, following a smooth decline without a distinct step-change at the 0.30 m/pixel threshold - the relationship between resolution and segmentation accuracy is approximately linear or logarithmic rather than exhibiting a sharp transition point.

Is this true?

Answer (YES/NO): NO